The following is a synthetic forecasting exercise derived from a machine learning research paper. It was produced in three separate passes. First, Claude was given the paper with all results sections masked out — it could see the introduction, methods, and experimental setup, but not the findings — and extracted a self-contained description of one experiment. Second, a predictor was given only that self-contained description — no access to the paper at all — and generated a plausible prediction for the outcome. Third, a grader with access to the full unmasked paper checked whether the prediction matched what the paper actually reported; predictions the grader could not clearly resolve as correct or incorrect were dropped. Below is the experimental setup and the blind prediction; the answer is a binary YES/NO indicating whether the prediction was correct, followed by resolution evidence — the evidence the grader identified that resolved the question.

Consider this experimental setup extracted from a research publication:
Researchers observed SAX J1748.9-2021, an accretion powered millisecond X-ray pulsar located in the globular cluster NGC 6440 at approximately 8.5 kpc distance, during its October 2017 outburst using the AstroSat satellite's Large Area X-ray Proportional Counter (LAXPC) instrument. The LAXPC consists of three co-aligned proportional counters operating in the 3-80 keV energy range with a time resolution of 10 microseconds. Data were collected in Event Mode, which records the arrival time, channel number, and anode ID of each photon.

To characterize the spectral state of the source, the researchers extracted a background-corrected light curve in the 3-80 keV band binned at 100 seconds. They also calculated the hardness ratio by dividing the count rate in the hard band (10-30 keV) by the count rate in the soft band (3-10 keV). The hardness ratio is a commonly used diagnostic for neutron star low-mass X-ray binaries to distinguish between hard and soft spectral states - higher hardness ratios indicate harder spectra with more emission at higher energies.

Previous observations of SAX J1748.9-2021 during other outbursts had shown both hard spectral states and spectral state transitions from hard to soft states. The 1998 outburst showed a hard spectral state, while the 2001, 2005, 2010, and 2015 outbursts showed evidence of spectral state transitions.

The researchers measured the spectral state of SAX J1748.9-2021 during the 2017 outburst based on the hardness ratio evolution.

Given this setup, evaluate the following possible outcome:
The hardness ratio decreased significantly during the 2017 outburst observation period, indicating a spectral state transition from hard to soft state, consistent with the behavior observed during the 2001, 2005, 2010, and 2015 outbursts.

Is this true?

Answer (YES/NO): NO